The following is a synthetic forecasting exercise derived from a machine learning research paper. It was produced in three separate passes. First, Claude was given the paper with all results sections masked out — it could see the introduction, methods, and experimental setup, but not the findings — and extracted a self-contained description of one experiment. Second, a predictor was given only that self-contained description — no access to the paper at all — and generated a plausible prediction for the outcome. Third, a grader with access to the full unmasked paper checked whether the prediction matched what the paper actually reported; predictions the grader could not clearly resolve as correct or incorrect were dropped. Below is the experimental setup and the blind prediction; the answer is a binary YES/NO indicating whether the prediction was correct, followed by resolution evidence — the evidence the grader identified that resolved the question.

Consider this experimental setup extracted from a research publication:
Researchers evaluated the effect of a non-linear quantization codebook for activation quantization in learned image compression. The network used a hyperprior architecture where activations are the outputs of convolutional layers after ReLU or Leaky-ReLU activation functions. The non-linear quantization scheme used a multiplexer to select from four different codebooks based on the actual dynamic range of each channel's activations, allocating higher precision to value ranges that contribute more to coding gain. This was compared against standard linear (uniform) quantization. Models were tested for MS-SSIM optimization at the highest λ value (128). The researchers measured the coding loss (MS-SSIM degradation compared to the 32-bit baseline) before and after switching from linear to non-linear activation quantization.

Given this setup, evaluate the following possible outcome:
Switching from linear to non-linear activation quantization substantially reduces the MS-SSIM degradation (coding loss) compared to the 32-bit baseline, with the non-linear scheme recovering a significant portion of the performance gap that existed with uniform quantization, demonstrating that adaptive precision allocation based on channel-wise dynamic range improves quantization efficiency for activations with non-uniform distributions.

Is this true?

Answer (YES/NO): YES